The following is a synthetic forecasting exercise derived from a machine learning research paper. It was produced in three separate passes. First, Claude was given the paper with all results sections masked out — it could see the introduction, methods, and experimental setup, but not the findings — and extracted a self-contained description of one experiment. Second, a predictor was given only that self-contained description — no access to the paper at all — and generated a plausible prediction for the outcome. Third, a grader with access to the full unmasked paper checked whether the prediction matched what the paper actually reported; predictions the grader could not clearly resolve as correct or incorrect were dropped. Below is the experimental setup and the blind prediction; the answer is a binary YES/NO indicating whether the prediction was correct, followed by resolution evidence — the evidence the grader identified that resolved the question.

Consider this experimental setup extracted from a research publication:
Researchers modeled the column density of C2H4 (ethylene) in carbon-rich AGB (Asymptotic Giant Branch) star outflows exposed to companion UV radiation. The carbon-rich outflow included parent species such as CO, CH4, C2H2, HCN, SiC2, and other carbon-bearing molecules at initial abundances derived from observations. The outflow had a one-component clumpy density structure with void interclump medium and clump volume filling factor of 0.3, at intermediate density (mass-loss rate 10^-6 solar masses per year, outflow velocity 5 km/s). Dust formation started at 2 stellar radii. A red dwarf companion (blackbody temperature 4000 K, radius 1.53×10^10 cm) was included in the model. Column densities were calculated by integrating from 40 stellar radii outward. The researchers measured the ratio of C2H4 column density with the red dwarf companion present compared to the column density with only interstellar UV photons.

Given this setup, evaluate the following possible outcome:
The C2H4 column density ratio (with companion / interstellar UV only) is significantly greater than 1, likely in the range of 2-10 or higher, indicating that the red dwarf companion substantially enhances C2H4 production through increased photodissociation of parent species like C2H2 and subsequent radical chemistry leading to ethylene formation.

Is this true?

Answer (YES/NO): NO